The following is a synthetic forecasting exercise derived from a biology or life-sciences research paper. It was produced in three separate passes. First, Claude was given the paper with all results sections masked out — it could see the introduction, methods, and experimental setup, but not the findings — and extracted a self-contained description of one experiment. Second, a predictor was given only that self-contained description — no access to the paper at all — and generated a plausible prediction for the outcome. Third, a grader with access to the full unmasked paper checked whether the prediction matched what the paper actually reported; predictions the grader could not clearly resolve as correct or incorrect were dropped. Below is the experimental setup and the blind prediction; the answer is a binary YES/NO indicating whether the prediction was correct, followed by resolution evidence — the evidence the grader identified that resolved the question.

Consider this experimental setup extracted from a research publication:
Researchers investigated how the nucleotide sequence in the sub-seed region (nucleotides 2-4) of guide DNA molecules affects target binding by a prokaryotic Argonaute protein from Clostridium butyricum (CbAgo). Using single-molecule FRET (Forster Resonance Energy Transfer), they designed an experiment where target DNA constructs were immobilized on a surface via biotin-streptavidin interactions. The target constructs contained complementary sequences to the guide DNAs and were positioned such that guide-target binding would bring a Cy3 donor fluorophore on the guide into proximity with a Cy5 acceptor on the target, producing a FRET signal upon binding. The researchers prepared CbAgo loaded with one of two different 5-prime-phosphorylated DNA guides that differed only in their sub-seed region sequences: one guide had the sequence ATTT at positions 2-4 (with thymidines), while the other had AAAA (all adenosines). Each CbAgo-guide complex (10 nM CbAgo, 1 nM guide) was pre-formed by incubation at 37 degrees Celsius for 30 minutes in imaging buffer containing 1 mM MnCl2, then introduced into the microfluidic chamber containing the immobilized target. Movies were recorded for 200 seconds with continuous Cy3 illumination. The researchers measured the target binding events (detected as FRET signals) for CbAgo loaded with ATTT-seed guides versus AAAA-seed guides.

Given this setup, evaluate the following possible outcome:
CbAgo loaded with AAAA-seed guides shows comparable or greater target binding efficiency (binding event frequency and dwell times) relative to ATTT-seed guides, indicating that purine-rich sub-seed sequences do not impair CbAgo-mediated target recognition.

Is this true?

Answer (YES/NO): NO